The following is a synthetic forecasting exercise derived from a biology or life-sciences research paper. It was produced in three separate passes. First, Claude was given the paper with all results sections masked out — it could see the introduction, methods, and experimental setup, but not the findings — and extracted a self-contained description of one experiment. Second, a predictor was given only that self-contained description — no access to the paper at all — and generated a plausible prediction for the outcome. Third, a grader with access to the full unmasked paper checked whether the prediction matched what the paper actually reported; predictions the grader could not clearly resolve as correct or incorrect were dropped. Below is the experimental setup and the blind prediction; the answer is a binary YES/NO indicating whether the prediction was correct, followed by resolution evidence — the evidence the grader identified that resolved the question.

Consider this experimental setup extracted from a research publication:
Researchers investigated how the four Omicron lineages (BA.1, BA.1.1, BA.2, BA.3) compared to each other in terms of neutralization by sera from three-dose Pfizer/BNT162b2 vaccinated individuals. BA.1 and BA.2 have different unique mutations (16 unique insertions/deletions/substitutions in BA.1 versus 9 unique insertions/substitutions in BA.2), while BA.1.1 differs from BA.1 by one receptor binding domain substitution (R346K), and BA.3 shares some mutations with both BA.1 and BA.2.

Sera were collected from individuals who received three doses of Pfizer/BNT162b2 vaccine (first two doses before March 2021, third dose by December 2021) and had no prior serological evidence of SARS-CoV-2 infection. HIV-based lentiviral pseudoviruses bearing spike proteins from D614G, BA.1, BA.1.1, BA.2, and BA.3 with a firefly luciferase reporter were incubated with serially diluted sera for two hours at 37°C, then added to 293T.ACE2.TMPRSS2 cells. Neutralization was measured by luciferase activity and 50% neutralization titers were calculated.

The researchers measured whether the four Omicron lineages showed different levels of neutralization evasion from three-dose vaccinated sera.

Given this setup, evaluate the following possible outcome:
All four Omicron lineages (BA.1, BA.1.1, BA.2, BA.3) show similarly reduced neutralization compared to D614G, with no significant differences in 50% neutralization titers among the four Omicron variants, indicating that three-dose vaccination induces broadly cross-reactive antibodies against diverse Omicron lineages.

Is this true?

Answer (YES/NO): YES